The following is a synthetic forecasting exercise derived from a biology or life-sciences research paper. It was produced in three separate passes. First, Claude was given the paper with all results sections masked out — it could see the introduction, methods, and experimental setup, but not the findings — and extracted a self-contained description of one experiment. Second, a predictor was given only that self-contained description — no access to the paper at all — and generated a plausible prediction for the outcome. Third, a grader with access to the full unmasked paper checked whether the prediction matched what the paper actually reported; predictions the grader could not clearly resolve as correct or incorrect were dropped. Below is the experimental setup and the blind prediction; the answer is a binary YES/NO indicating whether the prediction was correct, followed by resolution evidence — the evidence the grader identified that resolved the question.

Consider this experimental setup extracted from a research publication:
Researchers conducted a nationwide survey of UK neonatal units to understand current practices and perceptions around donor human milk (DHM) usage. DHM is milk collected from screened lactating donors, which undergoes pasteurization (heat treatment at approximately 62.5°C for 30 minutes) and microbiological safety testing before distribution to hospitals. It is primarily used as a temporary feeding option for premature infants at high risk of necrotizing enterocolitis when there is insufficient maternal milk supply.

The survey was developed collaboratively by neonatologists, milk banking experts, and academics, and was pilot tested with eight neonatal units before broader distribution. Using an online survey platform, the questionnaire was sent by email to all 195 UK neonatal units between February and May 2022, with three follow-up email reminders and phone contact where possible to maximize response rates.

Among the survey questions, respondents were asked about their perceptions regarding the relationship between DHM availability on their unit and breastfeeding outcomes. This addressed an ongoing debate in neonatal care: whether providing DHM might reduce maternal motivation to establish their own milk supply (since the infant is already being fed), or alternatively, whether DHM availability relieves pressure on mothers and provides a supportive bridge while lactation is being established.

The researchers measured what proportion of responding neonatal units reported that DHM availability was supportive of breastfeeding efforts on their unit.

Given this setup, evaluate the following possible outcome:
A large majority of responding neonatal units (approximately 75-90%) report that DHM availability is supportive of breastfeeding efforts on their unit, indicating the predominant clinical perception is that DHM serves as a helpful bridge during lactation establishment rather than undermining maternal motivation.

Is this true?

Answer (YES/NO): YES